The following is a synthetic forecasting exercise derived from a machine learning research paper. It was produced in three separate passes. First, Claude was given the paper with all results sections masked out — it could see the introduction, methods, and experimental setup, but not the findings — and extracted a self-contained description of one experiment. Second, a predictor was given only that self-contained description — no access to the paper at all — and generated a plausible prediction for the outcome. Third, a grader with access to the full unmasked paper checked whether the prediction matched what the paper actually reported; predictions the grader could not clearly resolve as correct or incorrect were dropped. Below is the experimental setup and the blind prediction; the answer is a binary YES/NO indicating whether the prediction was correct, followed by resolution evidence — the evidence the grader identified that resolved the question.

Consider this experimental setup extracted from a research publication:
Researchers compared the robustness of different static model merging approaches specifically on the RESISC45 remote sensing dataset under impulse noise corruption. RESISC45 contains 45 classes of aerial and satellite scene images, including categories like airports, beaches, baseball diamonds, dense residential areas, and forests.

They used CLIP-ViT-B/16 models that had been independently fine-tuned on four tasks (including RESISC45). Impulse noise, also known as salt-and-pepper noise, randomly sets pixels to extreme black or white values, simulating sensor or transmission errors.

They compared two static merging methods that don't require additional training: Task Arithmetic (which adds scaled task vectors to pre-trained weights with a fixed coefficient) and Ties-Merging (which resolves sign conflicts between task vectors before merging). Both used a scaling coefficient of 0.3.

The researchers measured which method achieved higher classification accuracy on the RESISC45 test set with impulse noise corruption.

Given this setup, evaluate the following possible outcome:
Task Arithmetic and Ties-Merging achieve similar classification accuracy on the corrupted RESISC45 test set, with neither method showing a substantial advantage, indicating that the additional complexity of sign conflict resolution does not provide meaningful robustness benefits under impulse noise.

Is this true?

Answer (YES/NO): NO